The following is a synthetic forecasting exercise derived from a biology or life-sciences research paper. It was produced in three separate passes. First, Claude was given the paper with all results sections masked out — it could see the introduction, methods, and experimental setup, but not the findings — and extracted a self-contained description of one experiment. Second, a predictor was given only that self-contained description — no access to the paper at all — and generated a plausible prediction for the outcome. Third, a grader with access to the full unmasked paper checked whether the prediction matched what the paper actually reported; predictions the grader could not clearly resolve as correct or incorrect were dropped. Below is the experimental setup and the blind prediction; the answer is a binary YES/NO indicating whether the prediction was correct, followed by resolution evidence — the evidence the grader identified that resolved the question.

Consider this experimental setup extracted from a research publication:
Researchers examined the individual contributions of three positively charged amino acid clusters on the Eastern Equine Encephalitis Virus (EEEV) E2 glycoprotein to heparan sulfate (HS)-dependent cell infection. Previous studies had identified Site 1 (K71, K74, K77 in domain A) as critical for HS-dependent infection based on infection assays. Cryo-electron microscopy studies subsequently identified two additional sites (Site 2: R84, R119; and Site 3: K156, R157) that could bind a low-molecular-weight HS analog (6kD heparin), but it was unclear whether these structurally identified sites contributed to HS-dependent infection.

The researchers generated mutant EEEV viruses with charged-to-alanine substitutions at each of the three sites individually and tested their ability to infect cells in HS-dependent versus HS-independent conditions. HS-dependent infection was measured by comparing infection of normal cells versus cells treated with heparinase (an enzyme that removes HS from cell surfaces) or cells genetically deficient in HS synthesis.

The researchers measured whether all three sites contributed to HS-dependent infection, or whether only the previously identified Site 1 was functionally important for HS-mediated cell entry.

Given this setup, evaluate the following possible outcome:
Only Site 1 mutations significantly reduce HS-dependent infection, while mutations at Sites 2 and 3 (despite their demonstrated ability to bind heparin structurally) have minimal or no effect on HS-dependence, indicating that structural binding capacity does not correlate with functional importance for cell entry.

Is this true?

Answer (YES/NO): NO